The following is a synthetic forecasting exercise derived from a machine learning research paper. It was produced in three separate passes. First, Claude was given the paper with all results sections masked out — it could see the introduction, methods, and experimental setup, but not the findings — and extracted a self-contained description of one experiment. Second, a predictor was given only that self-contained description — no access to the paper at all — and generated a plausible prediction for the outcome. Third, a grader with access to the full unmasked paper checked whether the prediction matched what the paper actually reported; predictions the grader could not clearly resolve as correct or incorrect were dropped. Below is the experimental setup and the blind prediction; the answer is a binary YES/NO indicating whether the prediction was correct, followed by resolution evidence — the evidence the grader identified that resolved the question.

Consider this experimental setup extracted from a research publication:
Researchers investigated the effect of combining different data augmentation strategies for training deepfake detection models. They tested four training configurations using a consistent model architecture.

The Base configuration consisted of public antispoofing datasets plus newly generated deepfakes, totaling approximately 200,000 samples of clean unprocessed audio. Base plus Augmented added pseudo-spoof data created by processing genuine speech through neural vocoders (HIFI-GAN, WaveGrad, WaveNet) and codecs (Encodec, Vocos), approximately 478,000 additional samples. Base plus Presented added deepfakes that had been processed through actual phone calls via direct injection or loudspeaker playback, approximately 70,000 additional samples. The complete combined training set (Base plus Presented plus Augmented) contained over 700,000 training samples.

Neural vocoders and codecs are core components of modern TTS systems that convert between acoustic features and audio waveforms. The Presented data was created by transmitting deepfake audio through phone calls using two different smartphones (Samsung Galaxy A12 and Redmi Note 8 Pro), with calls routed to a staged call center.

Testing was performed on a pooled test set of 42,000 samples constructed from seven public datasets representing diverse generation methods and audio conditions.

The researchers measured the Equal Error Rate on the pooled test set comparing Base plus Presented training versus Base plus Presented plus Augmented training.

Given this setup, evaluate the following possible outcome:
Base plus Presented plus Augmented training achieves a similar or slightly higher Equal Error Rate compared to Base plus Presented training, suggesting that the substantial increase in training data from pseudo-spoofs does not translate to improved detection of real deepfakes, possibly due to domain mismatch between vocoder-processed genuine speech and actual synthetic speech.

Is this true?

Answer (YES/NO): NO